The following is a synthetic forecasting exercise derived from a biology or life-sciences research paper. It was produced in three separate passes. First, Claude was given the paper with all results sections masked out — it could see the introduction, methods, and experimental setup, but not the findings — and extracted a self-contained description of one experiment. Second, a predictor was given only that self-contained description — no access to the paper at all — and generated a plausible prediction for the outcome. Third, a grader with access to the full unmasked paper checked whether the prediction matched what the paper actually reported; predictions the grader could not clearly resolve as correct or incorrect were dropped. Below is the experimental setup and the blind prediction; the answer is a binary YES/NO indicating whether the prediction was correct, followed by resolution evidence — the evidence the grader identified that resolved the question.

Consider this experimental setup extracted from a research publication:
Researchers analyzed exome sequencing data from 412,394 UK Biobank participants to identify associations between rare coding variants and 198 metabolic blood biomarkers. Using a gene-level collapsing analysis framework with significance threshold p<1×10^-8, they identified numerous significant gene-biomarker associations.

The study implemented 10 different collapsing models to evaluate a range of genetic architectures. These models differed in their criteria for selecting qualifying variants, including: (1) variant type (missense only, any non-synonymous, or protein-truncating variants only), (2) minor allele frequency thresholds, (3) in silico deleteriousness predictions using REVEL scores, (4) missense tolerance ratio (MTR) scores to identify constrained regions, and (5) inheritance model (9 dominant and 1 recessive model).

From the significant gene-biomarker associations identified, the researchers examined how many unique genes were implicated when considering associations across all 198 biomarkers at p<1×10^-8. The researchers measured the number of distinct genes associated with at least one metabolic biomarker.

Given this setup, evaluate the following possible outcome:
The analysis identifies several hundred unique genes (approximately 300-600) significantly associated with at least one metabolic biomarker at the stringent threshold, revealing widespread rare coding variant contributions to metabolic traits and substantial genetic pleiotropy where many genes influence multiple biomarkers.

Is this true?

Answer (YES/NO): NO